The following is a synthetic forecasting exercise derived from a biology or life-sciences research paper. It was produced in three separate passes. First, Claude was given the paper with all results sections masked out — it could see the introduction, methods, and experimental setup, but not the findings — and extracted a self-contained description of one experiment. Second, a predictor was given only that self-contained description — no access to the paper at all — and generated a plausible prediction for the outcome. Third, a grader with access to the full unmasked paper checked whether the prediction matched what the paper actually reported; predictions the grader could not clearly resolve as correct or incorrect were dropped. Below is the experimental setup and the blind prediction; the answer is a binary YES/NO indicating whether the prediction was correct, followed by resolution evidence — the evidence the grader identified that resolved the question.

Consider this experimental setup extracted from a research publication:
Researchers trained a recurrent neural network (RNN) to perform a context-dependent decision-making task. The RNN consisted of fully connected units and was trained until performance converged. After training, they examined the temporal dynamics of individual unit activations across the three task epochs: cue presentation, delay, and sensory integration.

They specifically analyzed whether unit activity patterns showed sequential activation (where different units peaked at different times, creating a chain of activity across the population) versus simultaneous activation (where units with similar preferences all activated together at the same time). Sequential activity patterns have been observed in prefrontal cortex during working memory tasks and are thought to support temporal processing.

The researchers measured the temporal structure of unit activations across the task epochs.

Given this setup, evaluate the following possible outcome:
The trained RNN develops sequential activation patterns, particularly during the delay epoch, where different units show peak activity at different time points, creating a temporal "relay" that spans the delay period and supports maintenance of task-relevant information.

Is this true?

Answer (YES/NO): YES